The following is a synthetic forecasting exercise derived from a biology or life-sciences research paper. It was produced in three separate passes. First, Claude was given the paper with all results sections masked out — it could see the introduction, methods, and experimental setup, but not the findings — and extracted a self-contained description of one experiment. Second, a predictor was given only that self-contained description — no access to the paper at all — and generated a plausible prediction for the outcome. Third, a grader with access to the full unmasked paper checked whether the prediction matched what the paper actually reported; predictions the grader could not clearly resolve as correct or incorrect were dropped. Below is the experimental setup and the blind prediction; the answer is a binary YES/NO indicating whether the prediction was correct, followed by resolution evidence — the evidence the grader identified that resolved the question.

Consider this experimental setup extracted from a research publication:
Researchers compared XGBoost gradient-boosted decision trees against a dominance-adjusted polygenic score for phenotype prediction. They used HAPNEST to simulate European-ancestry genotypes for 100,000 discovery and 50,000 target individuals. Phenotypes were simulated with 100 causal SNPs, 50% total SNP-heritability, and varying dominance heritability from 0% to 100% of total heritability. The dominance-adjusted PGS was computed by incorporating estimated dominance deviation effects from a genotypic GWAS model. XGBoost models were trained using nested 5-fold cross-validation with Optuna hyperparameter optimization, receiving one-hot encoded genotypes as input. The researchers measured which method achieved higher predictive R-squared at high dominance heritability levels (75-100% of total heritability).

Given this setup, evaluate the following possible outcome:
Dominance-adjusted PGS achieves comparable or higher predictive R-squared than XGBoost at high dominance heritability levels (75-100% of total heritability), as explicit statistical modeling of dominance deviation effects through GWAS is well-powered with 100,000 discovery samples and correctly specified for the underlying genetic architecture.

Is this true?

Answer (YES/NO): YES